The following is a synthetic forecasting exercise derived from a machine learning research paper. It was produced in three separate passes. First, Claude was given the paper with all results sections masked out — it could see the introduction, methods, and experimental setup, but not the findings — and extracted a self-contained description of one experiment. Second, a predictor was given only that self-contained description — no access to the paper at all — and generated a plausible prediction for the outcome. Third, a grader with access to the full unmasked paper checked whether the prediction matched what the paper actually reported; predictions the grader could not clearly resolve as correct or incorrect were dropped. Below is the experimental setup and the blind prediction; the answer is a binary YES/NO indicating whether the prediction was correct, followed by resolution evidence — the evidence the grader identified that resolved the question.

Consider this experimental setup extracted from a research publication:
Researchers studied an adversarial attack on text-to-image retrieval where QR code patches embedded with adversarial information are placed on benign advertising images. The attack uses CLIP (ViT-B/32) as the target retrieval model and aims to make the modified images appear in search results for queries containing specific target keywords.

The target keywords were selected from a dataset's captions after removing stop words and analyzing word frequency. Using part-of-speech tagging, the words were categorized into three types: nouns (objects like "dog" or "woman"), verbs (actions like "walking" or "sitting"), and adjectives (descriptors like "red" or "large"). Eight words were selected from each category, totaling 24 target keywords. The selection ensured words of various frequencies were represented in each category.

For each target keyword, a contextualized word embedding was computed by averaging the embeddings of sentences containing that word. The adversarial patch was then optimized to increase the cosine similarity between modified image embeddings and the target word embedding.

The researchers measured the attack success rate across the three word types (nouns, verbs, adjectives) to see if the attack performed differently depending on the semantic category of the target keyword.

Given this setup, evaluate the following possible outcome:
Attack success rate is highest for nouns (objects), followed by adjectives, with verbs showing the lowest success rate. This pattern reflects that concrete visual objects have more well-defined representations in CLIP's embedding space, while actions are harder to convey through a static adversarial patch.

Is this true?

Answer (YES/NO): NO